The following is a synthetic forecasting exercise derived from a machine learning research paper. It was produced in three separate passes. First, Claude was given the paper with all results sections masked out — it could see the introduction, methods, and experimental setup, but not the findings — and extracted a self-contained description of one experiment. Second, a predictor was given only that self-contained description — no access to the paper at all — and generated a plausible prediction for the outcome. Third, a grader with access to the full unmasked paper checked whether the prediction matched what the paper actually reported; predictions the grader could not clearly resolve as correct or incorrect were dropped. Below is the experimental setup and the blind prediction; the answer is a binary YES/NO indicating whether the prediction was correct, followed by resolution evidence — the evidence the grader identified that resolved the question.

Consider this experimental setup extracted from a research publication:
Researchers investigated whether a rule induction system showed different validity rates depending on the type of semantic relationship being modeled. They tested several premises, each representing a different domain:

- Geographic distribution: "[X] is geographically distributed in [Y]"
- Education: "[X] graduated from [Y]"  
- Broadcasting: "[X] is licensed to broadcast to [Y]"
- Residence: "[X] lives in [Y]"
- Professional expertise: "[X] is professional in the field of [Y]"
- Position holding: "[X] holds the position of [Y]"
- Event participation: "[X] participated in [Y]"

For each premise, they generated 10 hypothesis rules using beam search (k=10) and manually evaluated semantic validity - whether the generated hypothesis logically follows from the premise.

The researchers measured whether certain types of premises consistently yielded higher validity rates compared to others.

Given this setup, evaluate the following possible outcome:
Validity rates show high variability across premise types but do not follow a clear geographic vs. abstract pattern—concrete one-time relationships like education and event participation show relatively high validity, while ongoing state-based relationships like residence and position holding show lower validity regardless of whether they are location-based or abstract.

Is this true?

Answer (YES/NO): NO